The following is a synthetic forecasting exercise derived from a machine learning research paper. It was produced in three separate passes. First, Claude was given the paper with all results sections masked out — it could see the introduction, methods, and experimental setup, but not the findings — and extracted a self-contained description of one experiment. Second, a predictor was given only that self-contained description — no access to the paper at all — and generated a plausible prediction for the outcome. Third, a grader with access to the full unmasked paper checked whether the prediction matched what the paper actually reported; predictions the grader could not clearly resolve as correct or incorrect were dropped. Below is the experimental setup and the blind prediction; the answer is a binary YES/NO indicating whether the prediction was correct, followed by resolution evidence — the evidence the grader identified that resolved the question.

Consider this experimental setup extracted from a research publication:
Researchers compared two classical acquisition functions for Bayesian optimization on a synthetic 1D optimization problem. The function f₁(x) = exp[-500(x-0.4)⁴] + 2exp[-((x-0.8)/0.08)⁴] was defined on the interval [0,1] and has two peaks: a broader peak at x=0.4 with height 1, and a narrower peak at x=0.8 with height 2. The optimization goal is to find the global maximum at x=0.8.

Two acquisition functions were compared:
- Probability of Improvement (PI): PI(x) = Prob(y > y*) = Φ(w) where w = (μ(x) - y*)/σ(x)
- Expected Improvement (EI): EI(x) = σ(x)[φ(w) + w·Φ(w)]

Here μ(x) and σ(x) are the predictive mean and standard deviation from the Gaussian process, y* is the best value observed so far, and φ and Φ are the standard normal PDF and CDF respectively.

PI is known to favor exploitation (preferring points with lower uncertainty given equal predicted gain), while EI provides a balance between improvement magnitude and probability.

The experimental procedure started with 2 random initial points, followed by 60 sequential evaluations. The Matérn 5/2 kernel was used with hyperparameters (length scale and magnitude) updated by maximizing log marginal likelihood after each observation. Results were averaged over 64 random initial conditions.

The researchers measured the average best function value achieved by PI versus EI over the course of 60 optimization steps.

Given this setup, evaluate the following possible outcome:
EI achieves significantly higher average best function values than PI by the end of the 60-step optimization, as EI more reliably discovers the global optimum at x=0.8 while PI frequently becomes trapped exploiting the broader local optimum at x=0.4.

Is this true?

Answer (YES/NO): NO